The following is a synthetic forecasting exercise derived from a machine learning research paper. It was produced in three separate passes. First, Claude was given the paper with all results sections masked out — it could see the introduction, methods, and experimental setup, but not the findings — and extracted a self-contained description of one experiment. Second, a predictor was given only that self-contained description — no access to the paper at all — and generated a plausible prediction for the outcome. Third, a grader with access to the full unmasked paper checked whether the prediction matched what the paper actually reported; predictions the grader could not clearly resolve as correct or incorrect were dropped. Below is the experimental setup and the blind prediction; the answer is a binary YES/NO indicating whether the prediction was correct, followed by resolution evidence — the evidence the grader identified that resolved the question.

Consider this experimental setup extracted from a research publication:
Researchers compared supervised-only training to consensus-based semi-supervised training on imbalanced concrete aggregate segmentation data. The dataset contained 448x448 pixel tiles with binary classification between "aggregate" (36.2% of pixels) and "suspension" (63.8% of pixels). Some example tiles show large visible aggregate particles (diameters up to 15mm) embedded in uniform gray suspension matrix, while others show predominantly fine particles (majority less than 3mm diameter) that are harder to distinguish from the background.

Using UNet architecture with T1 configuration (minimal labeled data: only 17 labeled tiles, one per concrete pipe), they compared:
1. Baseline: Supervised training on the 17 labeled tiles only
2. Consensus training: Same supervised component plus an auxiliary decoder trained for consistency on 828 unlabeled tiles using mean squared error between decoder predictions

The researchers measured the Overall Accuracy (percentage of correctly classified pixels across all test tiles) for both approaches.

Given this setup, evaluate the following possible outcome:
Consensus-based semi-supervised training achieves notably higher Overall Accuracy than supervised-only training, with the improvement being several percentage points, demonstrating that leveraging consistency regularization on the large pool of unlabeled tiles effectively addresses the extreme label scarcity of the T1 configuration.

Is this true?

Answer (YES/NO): NO